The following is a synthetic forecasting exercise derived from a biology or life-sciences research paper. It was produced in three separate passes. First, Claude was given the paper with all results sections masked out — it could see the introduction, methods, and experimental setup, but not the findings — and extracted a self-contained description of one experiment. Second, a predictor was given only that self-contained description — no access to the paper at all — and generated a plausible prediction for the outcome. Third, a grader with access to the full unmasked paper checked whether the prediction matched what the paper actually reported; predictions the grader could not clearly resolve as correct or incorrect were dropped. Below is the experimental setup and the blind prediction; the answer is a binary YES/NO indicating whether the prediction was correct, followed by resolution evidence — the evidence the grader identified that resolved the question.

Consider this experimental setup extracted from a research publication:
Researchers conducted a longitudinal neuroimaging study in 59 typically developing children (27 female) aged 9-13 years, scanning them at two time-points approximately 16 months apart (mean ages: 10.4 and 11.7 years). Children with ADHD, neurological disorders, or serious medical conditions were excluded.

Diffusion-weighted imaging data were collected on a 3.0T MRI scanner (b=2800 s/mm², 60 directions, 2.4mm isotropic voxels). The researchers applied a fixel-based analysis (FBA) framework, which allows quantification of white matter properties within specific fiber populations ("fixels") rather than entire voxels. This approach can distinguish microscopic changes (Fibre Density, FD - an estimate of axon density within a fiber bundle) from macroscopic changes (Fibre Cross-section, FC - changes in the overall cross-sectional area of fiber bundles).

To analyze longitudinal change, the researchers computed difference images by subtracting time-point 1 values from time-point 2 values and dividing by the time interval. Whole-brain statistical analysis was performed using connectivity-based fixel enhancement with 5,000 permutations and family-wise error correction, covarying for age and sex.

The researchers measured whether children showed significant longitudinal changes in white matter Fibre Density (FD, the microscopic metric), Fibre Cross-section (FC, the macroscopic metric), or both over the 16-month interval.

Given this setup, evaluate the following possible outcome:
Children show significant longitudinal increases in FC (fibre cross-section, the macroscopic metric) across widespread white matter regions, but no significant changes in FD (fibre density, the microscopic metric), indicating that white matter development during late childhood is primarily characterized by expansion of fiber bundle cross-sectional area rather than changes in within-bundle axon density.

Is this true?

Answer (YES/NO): NO